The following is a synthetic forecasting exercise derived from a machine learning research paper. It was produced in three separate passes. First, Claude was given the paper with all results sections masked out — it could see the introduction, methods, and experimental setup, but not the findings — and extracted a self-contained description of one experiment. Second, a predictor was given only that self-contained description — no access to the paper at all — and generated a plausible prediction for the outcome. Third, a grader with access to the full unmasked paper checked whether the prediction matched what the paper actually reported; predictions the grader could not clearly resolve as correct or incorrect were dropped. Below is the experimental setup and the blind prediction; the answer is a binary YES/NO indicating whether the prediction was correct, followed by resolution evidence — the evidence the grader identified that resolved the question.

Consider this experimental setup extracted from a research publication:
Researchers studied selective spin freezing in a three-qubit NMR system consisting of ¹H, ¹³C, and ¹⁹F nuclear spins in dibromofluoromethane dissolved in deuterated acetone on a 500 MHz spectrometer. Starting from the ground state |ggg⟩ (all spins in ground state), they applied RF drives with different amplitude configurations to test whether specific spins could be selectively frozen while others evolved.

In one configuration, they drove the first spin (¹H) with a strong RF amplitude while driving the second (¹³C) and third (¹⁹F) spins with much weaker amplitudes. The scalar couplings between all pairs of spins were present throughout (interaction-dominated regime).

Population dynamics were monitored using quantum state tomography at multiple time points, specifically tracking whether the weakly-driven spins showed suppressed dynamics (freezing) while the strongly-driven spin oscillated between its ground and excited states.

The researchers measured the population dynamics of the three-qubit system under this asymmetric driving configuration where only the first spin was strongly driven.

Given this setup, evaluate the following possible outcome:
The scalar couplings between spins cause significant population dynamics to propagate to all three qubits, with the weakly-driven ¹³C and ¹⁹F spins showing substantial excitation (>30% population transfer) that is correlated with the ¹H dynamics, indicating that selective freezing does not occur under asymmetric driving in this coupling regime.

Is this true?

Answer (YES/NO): NO